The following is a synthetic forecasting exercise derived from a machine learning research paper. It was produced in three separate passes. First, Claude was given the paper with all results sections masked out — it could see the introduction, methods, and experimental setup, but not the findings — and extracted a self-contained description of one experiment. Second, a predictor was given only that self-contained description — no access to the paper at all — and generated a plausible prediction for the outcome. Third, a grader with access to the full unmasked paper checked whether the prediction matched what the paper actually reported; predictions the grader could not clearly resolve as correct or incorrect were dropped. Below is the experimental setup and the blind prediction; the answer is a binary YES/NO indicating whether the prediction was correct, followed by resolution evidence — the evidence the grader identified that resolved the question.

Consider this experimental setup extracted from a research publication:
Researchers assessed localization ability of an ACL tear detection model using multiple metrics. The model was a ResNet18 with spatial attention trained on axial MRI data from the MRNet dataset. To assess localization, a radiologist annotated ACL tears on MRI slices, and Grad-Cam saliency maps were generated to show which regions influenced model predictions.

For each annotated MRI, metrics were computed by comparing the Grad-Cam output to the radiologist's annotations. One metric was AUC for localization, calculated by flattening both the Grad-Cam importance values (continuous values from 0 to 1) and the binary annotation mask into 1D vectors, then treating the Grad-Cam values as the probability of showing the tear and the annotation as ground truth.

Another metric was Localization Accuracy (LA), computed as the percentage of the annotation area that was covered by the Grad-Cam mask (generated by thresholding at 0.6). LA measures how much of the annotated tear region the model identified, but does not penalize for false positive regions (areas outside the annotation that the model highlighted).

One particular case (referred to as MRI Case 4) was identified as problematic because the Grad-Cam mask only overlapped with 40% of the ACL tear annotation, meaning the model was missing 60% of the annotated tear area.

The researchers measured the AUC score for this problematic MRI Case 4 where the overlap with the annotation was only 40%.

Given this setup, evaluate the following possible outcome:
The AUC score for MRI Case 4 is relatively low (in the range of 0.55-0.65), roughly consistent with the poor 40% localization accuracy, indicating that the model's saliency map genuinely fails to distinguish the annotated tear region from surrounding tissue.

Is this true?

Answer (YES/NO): NO